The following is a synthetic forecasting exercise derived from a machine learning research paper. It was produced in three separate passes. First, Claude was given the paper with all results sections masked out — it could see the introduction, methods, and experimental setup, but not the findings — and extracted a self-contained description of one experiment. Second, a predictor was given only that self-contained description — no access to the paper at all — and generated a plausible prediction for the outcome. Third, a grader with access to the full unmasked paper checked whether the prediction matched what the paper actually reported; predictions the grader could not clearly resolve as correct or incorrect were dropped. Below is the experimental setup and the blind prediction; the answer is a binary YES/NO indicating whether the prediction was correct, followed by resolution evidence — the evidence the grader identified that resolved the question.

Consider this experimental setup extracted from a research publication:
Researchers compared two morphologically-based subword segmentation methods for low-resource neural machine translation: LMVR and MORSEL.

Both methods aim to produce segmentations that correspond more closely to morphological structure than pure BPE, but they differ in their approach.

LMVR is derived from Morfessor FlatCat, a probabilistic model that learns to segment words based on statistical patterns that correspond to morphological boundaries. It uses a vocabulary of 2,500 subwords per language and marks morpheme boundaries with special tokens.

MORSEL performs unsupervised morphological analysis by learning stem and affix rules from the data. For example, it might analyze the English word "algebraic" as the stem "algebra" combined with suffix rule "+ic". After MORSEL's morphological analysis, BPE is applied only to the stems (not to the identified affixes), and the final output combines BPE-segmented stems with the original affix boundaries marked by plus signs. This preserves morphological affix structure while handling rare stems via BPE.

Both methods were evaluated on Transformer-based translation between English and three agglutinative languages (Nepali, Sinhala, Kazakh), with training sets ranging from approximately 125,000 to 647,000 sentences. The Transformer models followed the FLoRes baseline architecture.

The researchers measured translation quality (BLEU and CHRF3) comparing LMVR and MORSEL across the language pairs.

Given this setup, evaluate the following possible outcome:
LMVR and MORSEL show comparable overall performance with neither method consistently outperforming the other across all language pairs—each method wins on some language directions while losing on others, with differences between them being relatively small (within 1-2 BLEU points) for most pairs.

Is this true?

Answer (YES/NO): YES